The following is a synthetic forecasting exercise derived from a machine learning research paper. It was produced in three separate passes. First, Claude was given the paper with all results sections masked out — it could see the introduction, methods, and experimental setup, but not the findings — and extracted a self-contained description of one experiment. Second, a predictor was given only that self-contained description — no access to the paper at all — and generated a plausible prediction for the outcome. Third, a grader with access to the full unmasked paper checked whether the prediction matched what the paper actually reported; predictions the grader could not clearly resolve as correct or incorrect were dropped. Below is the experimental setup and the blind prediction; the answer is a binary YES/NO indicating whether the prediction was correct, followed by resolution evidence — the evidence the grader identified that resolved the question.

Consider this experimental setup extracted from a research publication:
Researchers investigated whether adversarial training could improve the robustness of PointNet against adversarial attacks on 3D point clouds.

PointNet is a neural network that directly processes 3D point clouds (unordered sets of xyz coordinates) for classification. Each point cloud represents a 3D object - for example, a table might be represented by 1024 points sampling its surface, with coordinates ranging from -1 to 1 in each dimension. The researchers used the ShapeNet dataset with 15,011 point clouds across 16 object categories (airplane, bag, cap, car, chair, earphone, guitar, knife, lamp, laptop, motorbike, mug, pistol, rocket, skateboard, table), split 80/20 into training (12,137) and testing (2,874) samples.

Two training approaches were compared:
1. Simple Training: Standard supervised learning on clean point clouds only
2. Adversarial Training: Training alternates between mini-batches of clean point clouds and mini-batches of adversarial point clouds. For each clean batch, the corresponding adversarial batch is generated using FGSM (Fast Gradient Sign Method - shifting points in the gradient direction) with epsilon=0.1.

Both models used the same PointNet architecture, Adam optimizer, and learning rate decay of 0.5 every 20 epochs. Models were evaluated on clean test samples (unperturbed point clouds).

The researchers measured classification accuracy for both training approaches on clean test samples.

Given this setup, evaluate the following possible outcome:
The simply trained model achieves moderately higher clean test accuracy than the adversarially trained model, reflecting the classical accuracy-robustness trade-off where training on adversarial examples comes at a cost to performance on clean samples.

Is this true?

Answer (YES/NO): YES